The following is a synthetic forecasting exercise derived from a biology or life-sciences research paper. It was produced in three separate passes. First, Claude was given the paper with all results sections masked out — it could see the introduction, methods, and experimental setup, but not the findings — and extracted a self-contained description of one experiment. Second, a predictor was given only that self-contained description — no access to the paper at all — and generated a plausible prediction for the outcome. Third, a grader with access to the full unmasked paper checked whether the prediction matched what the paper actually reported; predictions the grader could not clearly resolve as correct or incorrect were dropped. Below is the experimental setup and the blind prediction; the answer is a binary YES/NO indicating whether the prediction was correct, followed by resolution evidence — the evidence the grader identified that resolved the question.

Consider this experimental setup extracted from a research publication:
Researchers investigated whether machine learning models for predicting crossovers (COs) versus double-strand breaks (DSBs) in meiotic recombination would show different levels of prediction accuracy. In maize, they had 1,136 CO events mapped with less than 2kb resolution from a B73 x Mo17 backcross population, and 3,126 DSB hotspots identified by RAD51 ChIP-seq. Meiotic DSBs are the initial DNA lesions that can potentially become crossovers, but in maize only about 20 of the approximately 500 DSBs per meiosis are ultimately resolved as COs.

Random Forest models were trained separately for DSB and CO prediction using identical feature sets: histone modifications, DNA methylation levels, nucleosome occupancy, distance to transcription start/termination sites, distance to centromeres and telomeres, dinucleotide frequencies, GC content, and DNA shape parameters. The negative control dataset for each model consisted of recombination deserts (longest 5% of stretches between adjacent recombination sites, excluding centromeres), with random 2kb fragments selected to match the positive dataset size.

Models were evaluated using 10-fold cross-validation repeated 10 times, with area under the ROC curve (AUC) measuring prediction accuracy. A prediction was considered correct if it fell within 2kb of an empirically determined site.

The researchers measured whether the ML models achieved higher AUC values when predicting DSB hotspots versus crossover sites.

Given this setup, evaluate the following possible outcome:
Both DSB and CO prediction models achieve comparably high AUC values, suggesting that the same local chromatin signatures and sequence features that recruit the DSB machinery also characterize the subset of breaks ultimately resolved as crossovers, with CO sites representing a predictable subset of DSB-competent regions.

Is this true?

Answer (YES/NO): NO